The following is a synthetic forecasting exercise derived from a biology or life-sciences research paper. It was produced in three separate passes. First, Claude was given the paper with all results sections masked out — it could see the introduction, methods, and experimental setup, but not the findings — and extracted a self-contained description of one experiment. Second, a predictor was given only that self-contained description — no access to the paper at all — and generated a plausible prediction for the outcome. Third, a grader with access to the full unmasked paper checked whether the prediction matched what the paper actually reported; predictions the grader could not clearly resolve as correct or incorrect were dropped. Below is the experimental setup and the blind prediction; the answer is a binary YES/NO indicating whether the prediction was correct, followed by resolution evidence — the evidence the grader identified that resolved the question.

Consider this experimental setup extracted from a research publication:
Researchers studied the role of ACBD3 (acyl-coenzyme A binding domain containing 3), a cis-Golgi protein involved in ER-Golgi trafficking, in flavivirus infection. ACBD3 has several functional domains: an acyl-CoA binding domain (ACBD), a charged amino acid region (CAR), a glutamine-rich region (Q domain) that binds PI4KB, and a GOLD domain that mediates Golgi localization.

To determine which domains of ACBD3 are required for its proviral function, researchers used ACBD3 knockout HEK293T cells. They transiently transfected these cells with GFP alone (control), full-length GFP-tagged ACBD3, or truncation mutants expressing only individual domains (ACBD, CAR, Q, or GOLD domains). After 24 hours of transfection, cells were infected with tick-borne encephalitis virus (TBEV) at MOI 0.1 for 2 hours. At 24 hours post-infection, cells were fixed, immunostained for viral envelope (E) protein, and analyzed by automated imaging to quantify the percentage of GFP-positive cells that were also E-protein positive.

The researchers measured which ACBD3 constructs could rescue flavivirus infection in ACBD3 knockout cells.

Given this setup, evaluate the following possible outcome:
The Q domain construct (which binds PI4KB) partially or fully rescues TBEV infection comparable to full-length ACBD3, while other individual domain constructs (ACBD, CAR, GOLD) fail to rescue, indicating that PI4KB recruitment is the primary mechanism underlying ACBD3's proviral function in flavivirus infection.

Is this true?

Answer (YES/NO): NO